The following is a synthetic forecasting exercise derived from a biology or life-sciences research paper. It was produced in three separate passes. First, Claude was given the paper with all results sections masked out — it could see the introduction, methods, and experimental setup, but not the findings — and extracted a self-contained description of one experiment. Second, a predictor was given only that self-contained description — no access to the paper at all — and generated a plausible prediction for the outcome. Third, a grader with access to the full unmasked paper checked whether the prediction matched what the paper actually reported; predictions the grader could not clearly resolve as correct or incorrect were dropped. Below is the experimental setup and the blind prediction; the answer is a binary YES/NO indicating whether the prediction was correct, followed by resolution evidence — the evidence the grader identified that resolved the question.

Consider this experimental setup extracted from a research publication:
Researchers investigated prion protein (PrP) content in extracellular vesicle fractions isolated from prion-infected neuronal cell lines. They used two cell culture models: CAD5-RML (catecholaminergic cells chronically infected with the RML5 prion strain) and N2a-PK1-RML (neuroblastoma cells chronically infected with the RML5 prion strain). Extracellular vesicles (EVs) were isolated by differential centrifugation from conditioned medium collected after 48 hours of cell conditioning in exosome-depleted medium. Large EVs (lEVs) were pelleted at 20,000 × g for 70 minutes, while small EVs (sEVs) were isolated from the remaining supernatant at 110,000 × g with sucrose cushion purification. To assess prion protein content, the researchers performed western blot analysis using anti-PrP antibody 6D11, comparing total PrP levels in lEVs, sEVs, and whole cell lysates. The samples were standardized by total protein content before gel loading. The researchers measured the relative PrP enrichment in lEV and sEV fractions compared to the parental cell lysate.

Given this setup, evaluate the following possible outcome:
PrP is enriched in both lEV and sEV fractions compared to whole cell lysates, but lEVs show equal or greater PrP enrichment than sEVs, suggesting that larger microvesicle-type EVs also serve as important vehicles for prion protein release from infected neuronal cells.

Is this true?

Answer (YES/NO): NO